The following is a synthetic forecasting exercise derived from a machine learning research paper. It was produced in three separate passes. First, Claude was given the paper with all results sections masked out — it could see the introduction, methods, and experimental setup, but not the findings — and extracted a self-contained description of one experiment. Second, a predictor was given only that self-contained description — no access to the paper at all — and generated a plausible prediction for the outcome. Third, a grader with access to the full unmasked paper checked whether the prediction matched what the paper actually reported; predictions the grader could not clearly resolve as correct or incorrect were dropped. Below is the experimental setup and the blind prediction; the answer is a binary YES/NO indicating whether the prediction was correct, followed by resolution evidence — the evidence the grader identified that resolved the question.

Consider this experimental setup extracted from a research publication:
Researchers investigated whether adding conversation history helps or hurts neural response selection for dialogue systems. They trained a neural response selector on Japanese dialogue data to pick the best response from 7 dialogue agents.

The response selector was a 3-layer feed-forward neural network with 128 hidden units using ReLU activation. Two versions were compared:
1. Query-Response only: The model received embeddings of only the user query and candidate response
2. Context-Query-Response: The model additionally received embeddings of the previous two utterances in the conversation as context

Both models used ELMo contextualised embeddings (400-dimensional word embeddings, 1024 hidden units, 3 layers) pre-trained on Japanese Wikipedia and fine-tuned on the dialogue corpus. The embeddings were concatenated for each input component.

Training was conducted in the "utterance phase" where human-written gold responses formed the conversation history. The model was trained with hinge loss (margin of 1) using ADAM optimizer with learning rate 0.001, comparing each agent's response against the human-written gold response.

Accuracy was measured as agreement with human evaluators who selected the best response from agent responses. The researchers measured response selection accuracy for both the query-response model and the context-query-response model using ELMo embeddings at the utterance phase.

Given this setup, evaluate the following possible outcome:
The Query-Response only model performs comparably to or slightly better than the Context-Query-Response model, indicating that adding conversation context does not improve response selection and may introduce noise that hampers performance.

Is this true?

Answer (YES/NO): NO